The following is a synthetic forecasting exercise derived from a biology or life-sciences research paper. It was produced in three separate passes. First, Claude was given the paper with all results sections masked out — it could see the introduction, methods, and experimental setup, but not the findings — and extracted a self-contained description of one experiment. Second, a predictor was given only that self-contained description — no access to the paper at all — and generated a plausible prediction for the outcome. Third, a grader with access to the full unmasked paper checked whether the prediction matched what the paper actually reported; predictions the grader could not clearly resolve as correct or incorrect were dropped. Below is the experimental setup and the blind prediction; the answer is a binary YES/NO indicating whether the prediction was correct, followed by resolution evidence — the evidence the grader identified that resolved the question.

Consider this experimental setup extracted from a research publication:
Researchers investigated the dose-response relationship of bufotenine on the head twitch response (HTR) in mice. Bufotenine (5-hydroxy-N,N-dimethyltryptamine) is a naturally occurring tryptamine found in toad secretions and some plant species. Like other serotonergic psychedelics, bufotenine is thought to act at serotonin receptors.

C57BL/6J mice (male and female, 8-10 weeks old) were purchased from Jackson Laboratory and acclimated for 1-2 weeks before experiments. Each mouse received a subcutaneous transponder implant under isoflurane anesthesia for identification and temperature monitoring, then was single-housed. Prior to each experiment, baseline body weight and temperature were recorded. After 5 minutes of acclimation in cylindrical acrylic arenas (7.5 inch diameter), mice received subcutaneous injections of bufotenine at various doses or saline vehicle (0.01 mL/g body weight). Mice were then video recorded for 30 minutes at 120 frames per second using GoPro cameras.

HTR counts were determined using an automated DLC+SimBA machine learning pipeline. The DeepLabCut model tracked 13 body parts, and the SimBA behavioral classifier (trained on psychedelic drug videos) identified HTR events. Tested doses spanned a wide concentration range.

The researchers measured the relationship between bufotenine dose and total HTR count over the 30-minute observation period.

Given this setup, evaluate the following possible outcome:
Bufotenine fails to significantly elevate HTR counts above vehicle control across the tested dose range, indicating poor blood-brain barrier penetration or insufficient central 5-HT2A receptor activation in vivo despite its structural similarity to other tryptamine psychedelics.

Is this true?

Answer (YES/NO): NO